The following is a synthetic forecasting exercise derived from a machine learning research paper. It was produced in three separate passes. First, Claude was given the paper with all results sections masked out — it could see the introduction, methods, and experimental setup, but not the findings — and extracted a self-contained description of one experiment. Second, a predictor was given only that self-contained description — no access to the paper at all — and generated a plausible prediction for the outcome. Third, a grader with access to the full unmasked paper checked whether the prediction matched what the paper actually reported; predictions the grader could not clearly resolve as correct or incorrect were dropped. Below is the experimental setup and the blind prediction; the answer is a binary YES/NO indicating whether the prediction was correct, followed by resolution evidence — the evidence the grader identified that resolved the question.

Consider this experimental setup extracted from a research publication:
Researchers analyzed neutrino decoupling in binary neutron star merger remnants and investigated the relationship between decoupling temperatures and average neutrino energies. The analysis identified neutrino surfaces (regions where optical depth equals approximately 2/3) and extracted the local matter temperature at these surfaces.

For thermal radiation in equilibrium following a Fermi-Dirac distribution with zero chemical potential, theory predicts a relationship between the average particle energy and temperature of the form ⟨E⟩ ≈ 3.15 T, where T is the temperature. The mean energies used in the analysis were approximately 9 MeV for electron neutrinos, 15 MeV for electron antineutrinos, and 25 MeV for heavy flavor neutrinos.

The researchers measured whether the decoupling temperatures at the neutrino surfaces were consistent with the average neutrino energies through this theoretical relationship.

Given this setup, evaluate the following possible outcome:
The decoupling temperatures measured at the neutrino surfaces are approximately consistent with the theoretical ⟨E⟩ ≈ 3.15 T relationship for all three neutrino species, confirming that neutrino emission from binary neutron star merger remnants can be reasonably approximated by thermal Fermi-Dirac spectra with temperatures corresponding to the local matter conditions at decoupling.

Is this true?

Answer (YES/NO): YES